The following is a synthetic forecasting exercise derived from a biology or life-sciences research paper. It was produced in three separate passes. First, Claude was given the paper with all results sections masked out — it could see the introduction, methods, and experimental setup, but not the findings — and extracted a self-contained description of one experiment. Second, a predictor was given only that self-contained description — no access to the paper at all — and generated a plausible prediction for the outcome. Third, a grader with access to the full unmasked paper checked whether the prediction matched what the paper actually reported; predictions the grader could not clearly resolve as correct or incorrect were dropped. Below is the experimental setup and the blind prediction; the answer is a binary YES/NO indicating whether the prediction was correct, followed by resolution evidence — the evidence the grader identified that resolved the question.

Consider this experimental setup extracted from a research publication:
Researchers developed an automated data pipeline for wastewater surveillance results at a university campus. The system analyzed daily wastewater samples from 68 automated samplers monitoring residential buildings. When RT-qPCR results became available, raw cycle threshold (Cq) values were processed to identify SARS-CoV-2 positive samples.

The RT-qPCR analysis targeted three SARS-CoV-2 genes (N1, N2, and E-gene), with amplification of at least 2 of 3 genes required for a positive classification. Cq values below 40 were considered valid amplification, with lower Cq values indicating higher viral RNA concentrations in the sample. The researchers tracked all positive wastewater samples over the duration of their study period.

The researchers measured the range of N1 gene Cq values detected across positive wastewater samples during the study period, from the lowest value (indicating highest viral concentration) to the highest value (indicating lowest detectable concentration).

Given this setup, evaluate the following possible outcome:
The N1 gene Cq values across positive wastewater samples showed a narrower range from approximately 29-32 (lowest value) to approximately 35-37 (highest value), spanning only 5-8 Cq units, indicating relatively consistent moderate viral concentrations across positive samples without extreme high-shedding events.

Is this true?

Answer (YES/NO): NO